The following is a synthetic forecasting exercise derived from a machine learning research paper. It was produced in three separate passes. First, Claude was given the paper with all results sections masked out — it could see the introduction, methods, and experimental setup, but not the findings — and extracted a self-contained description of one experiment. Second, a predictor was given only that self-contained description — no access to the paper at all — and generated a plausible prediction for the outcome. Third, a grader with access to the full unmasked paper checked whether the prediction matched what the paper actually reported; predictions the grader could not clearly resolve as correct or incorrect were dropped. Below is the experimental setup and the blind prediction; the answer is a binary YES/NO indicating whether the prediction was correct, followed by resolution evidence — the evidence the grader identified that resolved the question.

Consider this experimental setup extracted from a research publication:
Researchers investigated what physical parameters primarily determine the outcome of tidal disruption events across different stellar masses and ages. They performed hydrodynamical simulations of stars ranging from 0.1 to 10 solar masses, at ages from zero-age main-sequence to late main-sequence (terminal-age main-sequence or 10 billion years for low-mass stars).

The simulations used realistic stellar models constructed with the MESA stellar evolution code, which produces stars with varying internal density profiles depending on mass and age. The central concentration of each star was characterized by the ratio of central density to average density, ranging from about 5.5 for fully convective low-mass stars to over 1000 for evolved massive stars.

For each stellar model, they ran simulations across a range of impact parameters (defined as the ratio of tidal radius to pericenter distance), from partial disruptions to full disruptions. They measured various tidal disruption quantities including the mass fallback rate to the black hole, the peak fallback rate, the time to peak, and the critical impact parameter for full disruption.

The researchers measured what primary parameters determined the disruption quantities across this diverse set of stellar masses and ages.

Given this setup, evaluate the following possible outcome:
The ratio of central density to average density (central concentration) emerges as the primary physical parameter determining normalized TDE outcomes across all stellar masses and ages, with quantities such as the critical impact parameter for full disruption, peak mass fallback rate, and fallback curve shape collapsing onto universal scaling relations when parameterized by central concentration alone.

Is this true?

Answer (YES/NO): YES